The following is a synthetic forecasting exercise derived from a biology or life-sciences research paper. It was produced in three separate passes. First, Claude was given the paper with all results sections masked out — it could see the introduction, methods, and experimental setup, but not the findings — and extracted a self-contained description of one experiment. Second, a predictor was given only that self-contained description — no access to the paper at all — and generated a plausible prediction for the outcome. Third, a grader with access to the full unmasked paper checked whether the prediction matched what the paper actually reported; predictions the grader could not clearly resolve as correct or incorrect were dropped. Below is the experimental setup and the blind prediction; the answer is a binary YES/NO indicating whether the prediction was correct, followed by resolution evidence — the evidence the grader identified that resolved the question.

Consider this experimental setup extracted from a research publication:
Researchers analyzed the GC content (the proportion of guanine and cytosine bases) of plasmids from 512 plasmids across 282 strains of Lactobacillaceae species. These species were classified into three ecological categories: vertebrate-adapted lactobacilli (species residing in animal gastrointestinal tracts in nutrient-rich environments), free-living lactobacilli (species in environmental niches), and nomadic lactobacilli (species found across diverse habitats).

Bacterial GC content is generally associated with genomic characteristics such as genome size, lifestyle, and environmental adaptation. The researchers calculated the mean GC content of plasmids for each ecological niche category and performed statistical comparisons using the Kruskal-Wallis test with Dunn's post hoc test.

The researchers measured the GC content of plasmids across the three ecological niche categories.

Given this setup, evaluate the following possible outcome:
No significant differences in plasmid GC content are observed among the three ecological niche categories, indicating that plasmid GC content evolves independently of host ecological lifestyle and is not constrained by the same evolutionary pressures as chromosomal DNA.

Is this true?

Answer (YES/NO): NO